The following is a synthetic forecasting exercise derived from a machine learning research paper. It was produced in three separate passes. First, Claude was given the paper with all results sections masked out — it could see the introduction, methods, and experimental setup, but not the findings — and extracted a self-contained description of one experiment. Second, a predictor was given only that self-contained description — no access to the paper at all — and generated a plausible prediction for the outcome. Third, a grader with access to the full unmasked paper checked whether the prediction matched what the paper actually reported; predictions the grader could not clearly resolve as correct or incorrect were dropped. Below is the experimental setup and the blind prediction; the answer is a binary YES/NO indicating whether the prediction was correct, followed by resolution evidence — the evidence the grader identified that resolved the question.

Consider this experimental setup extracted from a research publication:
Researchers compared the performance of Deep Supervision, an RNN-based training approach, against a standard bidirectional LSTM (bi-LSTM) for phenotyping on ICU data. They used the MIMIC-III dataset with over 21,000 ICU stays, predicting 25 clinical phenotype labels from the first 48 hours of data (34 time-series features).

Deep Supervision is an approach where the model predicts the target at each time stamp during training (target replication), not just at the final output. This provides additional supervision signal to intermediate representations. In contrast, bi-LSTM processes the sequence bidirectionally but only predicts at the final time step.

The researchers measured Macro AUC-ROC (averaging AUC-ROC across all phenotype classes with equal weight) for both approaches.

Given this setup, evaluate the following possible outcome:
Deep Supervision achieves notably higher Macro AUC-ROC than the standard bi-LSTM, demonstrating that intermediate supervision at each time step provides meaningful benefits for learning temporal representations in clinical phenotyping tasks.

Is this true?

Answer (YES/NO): NO